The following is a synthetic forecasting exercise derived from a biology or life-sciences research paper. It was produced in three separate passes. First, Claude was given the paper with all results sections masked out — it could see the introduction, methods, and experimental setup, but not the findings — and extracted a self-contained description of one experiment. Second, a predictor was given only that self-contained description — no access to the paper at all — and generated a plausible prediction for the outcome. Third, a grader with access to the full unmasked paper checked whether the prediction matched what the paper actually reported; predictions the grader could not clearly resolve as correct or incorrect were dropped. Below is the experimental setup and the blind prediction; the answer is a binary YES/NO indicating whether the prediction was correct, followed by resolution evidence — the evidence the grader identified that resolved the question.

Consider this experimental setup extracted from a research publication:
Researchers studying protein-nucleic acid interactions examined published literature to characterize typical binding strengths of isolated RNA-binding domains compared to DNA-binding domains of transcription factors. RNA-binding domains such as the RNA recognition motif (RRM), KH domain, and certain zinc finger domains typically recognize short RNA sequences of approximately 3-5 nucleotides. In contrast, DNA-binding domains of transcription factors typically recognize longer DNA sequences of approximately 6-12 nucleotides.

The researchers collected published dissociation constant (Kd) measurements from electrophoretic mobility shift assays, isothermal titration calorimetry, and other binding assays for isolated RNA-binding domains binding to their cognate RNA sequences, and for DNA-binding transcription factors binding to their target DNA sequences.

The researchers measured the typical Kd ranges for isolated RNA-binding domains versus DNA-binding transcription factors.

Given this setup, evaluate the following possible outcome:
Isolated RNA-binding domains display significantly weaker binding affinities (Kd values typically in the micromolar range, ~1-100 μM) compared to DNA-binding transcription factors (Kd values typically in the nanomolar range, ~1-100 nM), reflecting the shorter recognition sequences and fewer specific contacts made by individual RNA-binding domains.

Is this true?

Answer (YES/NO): YES